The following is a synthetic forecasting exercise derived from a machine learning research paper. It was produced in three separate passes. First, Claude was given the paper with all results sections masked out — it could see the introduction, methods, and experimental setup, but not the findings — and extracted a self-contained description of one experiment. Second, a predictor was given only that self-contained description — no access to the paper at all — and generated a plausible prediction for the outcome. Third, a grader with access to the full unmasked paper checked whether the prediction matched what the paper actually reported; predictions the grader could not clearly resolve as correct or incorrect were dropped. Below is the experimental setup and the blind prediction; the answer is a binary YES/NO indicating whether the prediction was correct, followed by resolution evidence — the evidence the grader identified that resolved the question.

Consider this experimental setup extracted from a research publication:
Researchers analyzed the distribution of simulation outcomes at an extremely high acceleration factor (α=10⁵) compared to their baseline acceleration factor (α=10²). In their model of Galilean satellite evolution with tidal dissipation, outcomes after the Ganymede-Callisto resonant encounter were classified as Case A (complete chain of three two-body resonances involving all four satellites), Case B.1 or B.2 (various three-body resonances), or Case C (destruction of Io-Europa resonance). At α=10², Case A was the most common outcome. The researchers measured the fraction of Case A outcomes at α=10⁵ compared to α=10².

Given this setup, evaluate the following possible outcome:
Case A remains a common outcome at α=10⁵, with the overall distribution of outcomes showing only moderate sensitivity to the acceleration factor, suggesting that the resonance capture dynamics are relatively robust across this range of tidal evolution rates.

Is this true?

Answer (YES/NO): NO